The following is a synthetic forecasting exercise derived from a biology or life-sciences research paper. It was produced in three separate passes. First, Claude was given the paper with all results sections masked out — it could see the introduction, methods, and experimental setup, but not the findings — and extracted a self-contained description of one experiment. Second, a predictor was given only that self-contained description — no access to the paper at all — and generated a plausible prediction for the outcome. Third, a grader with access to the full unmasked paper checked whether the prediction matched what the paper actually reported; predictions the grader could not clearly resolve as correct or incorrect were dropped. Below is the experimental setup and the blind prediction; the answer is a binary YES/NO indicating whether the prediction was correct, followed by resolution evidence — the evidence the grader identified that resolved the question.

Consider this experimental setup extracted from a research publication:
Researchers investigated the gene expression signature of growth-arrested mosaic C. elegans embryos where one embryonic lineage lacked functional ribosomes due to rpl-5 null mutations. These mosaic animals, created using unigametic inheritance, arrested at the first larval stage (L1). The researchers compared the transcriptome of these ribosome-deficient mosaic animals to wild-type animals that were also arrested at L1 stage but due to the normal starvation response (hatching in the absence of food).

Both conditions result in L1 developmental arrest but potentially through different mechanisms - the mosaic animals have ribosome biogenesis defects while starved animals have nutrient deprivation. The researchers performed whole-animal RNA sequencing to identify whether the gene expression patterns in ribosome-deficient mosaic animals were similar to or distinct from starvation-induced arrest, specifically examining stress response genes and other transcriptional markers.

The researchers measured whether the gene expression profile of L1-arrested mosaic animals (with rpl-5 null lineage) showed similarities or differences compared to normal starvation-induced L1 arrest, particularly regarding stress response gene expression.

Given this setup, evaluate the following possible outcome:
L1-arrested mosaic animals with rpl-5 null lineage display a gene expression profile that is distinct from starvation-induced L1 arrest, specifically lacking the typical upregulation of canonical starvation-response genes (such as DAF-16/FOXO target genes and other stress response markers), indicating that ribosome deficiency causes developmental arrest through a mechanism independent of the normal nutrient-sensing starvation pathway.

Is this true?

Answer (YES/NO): YES